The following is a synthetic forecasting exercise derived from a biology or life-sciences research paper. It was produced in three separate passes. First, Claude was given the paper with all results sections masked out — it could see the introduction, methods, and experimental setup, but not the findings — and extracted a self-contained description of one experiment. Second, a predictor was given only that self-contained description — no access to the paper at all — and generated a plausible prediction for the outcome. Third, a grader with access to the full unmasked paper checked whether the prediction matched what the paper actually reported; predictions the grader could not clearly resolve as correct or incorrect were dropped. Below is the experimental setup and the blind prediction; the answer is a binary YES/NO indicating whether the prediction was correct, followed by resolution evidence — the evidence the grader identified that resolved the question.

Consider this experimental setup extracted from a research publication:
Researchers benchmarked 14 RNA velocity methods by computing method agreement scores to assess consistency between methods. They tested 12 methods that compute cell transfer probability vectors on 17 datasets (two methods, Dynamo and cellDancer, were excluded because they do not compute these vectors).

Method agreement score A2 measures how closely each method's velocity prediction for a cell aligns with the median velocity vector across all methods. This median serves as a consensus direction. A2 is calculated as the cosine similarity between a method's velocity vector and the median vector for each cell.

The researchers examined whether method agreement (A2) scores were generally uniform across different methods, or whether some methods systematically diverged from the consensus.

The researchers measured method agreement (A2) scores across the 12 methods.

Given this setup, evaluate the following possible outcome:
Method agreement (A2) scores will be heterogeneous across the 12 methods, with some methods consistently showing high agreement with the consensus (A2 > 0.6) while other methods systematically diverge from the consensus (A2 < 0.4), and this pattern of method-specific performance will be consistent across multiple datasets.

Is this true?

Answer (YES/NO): NO